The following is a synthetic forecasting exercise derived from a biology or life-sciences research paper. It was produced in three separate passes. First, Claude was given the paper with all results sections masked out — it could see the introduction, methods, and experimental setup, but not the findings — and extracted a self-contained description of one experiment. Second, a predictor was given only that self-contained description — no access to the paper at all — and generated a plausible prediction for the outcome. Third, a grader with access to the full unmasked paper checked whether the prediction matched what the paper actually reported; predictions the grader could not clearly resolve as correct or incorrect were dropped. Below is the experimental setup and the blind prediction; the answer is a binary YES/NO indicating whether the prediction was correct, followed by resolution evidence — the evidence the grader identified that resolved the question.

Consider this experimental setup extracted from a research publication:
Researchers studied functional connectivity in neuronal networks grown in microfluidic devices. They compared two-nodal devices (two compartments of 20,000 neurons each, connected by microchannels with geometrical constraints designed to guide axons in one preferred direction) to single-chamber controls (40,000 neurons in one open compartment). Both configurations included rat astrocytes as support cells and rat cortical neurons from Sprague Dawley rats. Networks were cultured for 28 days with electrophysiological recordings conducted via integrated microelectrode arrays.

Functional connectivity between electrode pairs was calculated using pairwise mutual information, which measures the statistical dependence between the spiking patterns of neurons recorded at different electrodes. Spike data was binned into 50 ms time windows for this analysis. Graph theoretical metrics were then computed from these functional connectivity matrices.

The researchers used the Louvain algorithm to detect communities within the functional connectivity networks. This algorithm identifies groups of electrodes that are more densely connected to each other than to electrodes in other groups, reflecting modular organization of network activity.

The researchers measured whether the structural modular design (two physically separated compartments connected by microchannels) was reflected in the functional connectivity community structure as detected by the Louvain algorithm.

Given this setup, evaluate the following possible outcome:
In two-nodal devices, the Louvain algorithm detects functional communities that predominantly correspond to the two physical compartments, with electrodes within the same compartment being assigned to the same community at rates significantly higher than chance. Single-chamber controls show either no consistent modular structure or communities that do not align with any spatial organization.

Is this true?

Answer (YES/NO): YES